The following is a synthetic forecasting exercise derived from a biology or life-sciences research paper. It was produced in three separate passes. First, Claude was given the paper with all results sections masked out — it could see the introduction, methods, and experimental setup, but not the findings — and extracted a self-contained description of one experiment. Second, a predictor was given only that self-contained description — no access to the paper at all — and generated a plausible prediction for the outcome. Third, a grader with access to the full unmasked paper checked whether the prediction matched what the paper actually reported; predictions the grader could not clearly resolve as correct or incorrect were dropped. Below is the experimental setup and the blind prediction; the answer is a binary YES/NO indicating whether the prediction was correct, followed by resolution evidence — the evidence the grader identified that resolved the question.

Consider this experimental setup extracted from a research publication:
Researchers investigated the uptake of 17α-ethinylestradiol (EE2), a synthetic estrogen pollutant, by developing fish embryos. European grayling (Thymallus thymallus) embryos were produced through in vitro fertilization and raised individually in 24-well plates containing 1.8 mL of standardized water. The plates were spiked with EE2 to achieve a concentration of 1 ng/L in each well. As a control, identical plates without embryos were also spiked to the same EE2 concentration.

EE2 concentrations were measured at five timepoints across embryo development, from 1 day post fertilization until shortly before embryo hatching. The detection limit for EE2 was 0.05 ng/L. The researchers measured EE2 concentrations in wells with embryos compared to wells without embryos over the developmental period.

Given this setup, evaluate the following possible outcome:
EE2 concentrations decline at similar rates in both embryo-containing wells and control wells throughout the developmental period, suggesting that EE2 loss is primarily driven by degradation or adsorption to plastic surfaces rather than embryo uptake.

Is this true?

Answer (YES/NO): NO